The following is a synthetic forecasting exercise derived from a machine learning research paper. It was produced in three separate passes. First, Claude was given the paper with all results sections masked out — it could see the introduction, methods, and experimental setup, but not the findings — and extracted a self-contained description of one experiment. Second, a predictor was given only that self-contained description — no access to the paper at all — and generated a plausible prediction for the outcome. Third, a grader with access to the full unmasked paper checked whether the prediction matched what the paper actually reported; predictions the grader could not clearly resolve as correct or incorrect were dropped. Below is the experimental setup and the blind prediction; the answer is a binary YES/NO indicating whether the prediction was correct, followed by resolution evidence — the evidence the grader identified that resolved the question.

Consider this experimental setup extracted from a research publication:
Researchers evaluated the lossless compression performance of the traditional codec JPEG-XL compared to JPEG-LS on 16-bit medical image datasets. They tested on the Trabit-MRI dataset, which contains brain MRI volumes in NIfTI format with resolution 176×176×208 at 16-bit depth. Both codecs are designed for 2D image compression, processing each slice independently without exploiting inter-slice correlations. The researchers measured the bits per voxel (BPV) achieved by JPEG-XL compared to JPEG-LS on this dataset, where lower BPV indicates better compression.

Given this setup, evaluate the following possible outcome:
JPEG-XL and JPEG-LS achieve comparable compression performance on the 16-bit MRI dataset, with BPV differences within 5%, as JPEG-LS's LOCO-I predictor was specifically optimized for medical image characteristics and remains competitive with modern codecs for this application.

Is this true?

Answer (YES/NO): NO